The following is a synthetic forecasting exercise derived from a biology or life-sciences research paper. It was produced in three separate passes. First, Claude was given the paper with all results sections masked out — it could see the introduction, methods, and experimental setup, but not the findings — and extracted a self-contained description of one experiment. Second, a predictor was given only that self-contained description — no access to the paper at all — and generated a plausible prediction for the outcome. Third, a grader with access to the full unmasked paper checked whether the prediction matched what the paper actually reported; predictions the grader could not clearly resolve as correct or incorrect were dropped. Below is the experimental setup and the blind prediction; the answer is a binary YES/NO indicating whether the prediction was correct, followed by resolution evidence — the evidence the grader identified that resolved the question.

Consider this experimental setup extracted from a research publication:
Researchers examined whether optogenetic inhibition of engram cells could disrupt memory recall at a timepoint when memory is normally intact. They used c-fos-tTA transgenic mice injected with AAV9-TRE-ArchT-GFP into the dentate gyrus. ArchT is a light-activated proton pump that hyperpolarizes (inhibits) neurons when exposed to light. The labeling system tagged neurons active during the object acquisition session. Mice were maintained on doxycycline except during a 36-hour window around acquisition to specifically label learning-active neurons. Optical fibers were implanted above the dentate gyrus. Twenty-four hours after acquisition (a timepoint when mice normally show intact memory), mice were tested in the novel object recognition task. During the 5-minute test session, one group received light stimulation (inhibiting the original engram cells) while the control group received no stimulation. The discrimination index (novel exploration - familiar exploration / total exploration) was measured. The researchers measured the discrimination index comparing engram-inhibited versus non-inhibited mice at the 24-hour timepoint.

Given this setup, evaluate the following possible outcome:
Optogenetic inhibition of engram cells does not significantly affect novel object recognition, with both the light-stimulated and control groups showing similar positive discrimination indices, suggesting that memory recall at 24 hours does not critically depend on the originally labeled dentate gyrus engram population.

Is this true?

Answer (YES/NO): NO